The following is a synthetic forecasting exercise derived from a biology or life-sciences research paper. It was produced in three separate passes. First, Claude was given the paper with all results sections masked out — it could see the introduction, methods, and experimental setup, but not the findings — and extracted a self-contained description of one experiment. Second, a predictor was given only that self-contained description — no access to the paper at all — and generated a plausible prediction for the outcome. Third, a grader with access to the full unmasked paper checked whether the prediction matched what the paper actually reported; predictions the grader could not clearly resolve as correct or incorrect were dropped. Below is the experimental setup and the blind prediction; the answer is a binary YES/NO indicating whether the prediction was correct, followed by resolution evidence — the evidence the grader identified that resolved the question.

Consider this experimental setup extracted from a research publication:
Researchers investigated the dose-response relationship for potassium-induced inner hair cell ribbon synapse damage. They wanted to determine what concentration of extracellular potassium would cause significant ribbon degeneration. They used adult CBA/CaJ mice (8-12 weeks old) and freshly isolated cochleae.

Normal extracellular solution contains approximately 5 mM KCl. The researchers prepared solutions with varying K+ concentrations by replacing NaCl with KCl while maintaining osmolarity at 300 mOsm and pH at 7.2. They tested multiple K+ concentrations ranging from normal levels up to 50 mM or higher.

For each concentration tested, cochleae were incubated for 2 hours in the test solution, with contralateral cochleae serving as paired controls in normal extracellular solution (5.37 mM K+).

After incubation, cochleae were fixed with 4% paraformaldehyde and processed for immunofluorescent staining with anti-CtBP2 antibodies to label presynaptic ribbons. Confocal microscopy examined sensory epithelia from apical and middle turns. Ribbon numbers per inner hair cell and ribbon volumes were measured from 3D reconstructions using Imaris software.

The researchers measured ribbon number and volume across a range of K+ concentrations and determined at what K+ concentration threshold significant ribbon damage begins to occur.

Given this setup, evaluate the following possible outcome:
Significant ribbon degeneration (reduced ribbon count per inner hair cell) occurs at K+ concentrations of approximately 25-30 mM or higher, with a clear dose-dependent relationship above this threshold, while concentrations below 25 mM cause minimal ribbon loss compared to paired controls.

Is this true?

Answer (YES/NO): YES